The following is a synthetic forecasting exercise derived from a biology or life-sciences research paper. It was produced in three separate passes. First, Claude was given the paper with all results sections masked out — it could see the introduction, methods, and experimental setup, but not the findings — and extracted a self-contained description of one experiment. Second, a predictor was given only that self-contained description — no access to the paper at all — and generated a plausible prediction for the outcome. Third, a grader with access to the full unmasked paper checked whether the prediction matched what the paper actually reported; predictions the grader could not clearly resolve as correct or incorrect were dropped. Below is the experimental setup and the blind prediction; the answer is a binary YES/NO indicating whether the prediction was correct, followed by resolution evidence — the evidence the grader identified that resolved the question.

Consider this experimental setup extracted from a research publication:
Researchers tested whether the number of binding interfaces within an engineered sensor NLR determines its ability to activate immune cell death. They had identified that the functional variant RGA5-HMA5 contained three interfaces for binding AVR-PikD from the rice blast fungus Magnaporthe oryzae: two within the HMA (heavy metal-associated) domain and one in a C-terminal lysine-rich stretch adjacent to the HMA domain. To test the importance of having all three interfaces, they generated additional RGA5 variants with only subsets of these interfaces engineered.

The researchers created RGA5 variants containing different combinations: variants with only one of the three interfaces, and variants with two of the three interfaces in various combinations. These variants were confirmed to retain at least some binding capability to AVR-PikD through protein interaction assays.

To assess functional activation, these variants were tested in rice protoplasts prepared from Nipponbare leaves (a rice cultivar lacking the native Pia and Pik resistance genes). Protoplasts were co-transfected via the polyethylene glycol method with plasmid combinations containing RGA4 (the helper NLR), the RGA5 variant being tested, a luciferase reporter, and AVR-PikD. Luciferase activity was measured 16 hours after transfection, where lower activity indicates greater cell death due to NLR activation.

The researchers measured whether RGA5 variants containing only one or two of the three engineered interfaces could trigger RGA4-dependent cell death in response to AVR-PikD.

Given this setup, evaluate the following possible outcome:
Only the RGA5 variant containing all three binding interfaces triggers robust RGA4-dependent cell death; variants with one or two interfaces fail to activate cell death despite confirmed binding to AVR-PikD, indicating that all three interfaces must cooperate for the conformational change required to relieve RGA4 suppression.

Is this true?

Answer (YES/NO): YES